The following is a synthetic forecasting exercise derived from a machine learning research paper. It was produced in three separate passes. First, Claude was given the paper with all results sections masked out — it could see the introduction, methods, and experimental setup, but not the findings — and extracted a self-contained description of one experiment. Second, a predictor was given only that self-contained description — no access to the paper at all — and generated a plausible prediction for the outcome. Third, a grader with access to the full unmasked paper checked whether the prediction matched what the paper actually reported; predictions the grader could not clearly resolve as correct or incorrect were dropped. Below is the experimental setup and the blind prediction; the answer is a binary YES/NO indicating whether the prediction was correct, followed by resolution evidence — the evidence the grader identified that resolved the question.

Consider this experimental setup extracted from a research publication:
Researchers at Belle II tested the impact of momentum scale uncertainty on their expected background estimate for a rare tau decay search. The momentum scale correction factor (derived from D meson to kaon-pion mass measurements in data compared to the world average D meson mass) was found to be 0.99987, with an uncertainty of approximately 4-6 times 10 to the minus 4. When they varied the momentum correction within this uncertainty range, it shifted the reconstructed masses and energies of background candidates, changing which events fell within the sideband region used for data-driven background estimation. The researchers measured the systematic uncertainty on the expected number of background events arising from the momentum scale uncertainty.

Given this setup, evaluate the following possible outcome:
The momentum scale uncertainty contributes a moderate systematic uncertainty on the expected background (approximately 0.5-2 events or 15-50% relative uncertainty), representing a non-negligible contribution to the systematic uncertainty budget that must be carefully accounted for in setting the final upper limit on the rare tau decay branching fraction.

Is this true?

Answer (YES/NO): YES